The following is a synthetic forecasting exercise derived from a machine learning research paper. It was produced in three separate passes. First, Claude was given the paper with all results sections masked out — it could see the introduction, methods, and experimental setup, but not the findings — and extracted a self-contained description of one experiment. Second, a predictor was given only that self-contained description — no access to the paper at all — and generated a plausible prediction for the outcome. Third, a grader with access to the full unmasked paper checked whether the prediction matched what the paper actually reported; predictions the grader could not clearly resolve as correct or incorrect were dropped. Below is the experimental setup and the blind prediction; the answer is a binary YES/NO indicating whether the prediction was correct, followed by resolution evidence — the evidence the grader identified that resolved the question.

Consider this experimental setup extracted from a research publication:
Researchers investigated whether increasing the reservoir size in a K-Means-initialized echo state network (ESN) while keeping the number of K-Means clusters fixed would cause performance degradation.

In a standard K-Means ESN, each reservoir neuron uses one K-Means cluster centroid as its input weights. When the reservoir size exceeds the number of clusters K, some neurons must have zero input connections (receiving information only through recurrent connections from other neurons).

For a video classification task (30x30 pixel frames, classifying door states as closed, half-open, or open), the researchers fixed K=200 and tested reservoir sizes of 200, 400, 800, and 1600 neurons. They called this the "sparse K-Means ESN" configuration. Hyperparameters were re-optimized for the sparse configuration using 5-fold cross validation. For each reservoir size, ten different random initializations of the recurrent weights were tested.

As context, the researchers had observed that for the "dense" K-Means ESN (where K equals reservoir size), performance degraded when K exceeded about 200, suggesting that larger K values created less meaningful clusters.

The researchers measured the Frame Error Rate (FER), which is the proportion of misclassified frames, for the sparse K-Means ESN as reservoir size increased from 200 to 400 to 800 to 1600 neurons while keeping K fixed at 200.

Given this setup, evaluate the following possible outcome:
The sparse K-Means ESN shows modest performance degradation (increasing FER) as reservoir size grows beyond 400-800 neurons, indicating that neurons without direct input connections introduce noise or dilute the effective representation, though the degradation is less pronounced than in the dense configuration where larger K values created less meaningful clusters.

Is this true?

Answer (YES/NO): YES